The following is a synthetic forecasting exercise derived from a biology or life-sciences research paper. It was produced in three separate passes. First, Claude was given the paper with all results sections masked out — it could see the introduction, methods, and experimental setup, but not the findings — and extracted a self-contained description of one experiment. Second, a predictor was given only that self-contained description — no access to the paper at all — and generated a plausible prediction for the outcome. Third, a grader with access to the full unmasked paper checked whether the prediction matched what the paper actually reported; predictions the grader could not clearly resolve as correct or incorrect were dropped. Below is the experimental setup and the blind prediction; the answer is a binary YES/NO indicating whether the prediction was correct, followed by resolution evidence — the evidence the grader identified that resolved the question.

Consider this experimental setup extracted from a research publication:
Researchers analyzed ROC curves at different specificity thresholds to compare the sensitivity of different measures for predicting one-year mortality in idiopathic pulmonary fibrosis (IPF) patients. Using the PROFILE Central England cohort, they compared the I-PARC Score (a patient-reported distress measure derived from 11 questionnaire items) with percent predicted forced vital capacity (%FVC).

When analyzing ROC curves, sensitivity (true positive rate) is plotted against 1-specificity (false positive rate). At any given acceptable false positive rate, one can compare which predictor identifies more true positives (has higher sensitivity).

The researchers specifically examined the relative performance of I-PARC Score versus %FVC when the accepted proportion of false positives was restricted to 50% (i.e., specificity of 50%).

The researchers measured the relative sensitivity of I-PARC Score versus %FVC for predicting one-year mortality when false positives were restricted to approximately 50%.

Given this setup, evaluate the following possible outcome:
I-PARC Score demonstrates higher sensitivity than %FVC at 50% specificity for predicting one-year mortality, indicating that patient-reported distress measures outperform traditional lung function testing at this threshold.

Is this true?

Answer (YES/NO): YES